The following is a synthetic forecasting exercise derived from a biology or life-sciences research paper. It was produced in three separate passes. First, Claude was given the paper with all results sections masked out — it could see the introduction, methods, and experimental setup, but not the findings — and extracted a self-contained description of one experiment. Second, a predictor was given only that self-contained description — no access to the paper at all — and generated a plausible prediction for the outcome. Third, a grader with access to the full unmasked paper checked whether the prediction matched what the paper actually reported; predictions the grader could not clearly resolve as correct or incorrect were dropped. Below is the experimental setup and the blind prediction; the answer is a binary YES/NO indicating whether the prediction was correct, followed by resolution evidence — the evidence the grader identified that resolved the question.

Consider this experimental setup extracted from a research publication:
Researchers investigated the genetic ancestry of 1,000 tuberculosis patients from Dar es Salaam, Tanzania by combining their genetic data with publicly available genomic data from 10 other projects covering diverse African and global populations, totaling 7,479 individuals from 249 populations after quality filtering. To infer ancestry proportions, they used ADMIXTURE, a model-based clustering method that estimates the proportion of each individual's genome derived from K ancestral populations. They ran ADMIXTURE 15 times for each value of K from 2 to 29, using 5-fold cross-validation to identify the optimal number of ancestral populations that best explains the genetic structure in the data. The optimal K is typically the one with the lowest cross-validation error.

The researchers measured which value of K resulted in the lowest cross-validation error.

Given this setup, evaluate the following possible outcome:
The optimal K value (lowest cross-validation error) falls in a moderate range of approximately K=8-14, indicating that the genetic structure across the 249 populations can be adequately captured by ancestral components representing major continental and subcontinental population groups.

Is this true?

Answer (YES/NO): NO